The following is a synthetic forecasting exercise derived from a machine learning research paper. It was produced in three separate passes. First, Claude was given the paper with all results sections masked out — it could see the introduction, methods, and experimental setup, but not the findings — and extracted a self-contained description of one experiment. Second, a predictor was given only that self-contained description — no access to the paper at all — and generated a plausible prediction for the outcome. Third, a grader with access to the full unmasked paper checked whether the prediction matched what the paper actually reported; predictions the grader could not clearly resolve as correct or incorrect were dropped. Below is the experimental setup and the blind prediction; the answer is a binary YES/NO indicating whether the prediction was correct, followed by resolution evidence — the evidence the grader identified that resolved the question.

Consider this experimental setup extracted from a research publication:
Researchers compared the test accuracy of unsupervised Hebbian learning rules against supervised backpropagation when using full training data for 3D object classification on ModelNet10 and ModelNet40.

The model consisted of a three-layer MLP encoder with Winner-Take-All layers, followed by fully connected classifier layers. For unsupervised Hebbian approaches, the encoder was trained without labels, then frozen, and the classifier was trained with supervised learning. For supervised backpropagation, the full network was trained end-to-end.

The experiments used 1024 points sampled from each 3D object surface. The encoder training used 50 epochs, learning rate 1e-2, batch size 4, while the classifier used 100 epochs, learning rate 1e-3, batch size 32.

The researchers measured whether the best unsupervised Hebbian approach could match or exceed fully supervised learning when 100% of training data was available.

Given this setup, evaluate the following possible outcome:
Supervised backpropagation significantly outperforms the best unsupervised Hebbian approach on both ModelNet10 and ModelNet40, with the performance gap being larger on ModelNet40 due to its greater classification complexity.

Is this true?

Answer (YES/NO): NO